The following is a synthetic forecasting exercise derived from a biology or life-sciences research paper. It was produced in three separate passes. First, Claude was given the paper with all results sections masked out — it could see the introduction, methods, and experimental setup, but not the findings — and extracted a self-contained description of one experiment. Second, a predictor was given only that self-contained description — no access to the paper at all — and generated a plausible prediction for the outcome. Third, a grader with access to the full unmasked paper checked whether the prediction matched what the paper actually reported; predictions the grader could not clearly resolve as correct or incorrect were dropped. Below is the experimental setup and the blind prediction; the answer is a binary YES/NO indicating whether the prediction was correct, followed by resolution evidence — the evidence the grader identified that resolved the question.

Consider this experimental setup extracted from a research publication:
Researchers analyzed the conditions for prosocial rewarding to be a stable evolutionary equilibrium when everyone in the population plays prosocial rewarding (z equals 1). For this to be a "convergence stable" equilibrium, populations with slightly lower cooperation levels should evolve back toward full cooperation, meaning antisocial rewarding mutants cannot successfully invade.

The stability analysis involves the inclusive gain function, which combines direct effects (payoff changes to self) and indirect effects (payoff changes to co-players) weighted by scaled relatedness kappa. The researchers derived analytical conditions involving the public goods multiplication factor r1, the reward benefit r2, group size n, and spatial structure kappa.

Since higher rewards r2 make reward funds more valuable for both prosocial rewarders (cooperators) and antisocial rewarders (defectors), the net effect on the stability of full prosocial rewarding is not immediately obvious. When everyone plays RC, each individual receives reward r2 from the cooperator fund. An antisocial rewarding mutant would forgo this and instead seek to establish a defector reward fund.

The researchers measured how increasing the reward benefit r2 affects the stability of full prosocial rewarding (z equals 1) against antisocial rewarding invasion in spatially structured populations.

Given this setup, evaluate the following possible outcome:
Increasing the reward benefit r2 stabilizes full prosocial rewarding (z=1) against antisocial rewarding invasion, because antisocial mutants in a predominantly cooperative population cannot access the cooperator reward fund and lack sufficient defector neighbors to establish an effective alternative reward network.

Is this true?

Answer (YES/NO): YES